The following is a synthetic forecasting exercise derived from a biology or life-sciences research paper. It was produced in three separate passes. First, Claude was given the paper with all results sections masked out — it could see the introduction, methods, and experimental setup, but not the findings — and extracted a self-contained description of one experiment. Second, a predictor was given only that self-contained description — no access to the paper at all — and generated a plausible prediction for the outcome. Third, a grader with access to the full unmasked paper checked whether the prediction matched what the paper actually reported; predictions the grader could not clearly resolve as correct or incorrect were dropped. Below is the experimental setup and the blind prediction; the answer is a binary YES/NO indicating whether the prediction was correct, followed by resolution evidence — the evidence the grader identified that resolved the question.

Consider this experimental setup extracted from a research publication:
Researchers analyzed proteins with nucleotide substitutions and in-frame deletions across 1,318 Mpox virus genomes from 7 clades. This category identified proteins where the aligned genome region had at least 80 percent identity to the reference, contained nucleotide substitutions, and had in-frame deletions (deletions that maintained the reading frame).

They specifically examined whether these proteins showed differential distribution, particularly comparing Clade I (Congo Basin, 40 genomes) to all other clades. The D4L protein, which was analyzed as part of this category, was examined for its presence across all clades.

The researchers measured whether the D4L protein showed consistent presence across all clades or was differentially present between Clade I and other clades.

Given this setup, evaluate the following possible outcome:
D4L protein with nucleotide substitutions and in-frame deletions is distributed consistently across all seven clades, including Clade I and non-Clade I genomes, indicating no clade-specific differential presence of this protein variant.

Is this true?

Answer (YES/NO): NO